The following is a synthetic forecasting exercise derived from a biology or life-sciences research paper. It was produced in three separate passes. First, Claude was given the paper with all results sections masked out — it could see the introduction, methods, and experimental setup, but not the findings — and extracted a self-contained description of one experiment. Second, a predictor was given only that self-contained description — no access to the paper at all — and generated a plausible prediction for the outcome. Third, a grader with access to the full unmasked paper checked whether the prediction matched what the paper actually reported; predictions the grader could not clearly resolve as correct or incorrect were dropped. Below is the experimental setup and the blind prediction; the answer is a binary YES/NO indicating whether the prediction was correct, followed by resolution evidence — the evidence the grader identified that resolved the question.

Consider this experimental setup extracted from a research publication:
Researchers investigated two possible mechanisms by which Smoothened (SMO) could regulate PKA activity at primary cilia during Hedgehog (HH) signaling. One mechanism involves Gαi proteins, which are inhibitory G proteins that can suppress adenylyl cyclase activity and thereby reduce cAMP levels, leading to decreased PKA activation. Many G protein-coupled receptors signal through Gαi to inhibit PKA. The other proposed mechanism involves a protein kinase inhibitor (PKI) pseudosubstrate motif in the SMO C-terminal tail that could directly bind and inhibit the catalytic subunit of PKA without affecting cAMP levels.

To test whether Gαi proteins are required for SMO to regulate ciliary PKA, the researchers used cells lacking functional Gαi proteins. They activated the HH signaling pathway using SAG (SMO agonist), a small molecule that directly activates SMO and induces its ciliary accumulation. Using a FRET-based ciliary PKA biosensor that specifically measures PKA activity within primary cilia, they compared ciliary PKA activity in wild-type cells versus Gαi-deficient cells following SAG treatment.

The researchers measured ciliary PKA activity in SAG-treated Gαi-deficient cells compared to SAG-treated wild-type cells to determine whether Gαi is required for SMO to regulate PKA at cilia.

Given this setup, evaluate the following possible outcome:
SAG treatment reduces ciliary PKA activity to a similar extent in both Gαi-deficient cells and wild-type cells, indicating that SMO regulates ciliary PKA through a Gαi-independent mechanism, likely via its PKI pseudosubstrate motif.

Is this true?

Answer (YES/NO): YES